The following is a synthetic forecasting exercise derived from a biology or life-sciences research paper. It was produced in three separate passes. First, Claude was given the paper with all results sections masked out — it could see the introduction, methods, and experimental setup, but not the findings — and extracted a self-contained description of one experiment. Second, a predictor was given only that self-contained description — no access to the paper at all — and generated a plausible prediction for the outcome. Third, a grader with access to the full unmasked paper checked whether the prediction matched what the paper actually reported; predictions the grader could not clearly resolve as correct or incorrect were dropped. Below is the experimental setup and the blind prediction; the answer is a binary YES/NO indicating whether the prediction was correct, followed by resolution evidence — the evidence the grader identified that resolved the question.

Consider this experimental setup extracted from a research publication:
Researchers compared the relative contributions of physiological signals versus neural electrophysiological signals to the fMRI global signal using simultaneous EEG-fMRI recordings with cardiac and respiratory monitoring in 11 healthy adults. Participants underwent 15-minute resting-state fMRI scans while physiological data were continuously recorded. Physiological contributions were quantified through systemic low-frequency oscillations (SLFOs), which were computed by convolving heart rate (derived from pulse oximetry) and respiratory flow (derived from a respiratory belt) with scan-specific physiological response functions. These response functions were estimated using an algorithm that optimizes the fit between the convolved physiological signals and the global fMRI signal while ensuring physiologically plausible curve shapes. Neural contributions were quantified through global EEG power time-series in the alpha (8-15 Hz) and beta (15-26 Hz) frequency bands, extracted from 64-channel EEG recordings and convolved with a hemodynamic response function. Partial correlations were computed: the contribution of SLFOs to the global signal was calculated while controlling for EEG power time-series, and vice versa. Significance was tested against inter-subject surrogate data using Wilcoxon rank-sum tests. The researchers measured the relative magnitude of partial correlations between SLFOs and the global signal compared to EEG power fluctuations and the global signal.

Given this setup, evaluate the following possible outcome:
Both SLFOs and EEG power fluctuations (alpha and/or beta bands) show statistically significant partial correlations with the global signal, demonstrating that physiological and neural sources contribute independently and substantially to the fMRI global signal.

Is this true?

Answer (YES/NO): NO